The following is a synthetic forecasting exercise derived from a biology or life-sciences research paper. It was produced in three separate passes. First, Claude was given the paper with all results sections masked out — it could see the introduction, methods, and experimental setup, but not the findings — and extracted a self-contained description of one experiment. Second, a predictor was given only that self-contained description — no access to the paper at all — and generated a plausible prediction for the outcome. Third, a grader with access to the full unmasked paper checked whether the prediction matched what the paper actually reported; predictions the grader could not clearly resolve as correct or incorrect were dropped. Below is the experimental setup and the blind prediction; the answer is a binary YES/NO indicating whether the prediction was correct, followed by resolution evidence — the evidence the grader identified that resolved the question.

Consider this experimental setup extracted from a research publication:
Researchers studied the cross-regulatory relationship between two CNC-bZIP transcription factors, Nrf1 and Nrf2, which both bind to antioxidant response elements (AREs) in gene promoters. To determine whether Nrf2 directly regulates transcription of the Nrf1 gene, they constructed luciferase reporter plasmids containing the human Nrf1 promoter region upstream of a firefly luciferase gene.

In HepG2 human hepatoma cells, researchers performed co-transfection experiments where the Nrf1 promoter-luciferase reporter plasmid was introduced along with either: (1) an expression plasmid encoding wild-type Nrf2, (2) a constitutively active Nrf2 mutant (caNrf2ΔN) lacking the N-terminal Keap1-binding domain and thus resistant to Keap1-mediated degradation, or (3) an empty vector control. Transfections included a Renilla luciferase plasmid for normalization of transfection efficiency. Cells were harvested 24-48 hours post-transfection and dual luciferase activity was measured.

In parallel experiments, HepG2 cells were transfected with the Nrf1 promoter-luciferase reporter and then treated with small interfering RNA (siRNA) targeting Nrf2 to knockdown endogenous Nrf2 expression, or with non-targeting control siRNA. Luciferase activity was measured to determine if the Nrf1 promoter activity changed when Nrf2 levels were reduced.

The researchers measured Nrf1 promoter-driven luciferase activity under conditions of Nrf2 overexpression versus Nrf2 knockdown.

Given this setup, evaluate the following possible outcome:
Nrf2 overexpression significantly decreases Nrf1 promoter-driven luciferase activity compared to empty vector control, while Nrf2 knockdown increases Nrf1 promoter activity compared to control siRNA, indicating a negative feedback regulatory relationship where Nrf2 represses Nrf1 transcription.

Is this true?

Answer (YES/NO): NO